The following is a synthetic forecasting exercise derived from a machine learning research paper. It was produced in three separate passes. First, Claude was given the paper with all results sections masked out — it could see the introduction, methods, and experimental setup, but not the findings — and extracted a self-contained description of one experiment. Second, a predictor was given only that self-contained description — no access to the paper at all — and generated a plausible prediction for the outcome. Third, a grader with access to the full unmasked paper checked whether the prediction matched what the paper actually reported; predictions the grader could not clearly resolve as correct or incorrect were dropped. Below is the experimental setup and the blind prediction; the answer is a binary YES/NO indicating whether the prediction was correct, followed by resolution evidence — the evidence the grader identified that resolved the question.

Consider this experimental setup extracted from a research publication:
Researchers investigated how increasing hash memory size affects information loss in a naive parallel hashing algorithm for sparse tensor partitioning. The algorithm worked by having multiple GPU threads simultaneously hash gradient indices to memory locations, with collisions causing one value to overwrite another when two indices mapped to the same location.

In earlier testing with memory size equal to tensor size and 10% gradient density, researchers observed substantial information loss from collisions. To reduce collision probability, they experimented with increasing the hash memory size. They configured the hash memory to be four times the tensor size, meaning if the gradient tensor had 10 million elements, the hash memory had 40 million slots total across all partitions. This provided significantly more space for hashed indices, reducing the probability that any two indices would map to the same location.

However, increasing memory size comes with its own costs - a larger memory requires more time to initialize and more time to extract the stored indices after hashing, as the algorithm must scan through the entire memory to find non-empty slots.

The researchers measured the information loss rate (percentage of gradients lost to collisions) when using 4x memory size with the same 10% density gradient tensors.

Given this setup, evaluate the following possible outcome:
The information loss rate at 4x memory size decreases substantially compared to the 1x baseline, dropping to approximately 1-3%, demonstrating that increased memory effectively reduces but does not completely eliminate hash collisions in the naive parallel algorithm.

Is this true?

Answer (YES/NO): NO